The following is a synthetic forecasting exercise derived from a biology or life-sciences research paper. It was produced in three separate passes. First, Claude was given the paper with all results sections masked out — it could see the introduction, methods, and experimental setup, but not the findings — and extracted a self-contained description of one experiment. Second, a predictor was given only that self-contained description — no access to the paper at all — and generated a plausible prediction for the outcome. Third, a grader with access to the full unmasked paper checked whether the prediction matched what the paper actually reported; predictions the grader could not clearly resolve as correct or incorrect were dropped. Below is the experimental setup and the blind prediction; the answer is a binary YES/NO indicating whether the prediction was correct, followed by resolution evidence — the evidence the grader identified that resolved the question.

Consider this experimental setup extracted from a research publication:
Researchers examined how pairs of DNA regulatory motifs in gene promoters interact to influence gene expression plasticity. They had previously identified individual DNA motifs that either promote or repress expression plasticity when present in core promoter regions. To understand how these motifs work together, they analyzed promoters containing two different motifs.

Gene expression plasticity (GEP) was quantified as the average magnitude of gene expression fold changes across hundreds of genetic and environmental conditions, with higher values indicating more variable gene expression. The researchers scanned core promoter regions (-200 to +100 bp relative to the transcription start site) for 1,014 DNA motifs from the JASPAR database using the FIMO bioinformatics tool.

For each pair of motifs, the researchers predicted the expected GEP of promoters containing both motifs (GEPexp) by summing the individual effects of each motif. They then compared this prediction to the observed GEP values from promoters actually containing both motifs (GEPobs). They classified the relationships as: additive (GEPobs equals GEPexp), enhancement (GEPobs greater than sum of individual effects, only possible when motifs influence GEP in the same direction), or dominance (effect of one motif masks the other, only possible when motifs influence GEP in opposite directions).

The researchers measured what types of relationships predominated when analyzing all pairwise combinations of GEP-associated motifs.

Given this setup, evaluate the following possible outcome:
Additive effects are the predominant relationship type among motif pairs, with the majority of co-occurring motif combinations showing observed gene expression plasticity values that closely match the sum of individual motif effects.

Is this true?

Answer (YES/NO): YES